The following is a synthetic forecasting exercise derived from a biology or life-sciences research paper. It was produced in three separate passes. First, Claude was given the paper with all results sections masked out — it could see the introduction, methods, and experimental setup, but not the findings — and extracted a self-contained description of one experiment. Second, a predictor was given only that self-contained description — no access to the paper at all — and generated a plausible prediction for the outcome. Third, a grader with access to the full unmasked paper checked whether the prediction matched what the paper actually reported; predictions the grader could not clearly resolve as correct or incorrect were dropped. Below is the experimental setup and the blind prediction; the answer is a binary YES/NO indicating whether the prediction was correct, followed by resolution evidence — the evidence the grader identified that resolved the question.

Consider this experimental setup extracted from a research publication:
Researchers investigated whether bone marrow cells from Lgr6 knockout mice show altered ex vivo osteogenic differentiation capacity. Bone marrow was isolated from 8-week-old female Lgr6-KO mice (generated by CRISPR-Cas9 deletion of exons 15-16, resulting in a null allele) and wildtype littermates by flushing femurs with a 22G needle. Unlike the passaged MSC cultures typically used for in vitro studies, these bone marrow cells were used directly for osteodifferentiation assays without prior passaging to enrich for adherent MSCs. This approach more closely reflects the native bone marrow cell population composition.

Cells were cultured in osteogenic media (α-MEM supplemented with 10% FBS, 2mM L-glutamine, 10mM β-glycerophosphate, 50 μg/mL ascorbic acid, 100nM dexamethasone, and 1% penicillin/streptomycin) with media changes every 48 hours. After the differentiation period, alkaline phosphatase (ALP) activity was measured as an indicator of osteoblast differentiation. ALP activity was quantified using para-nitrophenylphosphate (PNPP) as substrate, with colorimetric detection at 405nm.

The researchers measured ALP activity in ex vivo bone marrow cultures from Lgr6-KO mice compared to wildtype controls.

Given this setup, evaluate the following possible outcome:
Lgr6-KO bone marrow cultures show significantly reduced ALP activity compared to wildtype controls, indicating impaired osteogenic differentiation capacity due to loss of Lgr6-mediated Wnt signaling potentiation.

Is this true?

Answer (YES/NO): YES